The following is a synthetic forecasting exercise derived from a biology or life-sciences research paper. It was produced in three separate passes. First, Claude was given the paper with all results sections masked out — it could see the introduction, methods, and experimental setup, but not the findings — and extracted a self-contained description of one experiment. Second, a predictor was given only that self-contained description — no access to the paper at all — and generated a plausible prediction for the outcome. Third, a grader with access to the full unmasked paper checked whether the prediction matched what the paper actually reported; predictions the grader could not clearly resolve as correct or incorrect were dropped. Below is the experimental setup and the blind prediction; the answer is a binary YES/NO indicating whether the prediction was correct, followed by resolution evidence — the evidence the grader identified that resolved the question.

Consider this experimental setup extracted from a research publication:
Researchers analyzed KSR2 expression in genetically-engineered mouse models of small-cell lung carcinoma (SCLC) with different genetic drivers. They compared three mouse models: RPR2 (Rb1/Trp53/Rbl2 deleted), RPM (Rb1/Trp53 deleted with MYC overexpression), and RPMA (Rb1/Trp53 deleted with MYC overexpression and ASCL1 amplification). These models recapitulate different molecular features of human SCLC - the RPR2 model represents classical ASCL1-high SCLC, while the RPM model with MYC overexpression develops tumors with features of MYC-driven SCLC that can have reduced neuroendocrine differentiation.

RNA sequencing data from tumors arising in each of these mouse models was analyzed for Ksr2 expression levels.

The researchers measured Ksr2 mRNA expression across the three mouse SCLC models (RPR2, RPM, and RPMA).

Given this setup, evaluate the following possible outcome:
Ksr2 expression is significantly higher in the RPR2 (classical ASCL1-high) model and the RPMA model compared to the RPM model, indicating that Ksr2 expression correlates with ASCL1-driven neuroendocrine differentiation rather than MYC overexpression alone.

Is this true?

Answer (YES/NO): NO